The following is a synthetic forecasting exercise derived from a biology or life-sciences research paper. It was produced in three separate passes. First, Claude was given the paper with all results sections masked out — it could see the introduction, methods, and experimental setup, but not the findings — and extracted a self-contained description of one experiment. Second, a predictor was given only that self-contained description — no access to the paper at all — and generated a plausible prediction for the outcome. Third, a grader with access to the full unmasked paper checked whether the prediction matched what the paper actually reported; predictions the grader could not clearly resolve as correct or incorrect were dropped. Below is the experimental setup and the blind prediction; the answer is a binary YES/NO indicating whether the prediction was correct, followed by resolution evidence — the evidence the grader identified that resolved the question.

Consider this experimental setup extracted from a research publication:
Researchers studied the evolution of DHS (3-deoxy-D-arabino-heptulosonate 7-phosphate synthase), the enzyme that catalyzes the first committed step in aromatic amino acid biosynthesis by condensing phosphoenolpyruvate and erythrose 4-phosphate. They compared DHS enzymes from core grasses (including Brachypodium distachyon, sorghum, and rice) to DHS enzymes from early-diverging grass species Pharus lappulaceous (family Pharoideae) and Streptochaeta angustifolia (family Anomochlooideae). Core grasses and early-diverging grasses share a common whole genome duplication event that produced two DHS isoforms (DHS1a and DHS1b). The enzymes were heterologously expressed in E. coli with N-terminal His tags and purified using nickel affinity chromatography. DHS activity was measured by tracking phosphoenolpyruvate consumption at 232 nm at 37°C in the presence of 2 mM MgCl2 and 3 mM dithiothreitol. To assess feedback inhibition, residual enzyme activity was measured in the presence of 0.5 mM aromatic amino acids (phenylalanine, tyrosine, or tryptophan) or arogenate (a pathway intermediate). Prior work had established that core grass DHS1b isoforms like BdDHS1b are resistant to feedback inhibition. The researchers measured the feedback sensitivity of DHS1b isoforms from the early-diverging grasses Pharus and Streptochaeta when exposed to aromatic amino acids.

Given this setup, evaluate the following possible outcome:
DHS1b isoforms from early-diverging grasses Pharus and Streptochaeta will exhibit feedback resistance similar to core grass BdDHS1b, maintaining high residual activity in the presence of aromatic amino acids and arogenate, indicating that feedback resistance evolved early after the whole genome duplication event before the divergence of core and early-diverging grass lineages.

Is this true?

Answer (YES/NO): NO